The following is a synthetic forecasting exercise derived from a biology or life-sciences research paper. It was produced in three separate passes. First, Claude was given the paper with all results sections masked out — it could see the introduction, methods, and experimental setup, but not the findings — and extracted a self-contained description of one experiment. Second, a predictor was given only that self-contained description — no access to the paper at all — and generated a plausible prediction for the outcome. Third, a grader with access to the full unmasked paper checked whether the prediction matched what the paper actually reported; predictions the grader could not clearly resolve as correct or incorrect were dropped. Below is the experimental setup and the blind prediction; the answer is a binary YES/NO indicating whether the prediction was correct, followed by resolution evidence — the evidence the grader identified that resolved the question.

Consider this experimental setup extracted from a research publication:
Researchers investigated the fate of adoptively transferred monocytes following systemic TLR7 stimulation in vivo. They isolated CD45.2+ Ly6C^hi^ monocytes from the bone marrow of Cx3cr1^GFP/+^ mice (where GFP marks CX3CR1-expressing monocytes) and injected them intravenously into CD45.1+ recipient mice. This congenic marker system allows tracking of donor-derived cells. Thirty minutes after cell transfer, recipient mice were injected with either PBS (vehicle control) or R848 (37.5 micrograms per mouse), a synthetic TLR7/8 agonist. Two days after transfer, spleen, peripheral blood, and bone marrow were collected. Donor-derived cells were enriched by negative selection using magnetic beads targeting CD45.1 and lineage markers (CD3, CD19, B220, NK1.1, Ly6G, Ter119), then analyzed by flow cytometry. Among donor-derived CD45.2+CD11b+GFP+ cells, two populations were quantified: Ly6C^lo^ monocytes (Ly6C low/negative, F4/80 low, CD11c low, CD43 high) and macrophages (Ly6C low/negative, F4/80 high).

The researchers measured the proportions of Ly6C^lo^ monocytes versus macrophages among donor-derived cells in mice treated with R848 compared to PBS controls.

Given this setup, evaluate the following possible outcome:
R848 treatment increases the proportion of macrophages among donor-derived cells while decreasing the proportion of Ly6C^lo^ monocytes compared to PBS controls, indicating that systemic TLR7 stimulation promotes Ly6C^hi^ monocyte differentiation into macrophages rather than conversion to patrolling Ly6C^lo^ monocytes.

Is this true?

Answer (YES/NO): NO